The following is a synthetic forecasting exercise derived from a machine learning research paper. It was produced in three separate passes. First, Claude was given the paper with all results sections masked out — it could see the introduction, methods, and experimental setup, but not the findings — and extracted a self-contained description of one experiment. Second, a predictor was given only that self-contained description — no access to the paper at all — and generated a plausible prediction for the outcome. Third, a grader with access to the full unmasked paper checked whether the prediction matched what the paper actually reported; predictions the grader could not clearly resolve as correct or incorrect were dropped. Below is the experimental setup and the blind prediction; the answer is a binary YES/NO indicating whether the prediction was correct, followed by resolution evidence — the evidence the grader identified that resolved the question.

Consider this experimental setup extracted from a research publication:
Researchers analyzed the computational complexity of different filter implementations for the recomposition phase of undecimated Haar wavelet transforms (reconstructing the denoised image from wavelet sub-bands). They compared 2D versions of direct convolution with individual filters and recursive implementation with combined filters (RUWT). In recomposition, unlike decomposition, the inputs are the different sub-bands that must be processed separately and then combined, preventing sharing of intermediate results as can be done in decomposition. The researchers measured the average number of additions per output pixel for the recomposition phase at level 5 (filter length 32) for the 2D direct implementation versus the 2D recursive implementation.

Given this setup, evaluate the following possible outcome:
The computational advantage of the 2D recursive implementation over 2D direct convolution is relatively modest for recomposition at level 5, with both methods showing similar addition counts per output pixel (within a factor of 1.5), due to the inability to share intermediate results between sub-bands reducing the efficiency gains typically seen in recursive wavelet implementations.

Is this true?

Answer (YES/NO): NO